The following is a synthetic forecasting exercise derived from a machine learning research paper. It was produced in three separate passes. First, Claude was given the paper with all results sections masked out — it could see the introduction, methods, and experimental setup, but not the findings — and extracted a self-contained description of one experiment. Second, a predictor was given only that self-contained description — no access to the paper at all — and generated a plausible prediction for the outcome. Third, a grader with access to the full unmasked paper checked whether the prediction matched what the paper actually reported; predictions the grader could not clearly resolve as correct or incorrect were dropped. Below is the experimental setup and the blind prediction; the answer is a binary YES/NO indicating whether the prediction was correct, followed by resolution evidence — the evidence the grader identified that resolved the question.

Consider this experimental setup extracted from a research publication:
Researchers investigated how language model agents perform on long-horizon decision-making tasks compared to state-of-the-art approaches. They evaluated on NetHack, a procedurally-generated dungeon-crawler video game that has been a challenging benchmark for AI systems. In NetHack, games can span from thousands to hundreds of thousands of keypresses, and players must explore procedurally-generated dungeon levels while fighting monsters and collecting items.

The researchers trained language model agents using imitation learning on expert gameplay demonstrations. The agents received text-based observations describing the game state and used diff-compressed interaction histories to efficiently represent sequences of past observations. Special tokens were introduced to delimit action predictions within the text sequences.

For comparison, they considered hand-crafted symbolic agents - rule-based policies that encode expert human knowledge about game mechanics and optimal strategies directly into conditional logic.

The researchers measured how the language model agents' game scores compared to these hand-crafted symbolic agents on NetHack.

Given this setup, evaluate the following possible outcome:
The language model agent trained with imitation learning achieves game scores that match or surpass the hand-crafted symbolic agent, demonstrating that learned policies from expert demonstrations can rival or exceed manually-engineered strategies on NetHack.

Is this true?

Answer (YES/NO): NO